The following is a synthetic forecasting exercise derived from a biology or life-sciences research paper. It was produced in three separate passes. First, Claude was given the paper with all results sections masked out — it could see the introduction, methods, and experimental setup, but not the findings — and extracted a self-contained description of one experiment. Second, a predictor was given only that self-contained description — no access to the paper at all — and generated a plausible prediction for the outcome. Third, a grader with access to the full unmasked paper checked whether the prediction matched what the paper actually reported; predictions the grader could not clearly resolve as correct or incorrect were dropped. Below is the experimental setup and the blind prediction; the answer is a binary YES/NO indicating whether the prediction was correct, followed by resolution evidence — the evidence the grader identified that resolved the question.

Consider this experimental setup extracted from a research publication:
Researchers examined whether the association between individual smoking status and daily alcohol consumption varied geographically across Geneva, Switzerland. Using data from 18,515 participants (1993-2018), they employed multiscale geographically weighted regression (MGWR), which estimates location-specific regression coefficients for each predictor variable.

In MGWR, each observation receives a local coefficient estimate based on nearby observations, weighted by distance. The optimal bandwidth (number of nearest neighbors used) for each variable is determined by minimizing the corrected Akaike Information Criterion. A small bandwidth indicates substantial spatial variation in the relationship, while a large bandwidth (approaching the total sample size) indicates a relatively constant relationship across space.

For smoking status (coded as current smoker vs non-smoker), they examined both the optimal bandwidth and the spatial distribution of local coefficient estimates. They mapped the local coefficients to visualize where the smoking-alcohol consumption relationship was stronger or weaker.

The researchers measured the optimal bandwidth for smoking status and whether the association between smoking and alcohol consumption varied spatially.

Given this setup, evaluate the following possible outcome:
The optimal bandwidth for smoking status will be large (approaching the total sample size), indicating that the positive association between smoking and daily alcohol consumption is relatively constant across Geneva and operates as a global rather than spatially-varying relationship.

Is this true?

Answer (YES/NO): NO